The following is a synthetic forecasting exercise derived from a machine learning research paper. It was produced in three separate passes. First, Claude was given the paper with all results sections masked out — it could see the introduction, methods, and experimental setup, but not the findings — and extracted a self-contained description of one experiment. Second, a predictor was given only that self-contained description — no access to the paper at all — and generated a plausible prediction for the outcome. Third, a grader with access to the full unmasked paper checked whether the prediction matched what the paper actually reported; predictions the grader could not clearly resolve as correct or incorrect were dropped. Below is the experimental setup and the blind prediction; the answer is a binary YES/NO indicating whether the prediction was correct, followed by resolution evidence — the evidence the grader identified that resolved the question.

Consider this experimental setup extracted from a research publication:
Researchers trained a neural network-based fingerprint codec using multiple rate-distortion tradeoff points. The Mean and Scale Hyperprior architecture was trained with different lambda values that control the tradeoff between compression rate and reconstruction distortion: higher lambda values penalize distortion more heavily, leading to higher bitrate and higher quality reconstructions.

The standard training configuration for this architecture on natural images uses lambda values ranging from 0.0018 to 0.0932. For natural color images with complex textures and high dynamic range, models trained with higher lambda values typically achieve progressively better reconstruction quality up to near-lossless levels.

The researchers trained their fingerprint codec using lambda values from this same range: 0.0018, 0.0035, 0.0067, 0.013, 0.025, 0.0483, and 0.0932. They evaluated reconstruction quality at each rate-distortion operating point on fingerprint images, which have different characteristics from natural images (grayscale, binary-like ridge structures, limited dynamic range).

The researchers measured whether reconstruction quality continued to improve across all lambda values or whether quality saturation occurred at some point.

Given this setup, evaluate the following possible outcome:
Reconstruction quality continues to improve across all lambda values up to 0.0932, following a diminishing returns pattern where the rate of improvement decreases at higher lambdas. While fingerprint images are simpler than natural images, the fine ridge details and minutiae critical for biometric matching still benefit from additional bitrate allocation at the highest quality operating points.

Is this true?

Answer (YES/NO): NO